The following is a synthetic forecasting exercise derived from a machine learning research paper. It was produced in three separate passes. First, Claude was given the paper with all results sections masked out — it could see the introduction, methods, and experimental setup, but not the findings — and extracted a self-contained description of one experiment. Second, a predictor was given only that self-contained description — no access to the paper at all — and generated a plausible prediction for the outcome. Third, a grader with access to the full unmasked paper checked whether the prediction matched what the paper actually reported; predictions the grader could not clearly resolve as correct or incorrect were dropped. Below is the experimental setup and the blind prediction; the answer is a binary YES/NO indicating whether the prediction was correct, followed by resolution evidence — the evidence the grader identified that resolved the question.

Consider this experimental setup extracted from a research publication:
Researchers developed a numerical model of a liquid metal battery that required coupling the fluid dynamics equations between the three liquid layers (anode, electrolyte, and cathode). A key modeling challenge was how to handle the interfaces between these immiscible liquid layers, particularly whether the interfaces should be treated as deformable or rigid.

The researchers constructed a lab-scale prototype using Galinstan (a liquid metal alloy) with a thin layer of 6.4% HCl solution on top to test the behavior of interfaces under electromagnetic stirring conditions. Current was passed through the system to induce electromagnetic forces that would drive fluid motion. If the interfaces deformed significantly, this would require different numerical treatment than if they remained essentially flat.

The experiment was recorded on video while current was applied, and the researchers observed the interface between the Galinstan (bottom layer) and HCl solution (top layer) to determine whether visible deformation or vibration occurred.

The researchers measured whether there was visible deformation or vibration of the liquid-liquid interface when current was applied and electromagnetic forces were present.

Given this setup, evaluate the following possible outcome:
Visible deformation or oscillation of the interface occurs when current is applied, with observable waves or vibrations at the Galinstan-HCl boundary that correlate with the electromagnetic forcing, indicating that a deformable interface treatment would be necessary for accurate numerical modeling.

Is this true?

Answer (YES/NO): NO